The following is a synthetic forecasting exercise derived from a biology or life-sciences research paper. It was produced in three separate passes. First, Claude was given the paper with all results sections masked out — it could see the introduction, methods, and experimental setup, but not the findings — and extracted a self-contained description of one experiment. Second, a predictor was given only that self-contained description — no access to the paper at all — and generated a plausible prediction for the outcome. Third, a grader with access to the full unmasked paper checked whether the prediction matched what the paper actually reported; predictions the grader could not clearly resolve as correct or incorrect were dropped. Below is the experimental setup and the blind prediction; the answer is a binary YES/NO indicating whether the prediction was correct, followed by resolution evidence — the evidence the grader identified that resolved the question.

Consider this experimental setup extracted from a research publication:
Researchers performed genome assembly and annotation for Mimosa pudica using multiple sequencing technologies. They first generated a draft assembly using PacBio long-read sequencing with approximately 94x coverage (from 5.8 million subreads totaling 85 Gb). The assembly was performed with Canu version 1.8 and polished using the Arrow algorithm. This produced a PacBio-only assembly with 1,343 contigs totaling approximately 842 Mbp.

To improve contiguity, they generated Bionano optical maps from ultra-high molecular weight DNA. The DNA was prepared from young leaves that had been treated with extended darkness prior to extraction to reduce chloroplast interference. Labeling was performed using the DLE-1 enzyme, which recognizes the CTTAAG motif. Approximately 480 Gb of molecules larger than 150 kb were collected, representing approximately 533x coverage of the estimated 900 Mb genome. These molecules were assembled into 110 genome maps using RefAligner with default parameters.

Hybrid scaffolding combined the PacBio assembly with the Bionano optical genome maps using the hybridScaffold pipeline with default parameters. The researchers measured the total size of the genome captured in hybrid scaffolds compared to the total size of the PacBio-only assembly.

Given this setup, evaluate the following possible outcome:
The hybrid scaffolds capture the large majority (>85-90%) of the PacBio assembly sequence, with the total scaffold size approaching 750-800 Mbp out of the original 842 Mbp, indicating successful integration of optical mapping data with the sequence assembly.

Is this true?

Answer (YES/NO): YES